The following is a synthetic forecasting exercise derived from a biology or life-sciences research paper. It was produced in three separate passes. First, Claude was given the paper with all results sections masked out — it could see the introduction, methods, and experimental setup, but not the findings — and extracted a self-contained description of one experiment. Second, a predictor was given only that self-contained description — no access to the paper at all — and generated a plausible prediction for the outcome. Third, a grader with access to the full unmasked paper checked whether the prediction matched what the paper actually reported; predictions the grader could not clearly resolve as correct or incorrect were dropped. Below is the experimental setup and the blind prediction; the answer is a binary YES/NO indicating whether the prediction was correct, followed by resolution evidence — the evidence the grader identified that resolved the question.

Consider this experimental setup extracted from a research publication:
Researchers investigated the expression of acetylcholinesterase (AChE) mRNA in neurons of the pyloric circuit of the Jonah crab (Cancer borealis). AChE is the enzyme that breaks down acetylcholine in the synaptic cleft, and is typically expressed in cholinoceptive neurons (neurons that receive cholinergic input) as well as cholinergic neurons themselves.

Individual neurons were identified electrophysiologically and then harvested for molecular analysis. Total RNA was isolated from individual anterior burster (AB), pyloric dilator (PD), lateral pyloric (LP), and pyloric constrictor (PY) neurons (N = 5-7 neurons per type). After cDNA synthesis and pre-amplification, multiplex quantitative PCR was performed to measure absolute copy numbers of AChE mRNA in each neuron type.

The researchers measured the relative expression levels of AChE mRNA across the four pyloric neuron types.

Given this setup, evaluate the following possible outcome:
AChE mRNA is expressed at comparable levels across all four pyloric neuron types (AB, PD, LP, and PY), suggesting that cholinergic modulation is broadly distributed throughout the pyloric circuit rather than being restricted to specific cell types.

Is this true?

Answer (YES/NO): YES